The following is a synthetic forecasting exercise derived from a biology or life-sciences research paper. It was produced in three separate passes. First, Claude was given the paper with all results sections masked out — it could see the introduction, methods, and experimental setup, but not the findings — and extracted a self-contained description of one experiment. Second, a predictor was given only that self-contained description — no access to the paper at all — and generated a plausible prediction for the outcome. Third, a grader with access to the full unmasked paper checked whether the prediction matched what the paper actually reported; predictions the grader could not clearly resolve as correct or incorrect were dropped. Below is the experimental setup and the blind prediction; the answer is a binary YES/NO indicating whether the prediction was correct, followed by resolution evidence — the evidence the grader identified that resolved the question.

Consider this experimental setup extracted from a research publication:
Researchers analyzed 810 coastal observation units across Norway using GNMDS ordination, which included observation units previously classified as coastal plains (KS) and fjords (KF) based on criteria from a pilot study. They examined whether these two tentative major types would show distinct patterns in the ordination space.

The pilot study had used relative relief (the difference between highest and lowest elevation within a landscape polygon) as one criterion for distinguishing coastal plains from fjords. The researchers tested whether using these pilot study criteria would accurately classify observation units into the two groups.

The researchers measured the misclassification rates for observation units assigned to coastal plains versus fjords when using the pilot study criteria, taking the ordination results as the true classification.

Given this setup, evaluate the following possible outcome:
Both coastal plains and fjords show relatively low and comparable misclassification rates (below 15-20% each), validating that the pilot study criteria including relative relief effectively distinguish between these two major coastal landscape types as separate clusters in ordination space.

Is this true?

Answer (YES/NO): YES